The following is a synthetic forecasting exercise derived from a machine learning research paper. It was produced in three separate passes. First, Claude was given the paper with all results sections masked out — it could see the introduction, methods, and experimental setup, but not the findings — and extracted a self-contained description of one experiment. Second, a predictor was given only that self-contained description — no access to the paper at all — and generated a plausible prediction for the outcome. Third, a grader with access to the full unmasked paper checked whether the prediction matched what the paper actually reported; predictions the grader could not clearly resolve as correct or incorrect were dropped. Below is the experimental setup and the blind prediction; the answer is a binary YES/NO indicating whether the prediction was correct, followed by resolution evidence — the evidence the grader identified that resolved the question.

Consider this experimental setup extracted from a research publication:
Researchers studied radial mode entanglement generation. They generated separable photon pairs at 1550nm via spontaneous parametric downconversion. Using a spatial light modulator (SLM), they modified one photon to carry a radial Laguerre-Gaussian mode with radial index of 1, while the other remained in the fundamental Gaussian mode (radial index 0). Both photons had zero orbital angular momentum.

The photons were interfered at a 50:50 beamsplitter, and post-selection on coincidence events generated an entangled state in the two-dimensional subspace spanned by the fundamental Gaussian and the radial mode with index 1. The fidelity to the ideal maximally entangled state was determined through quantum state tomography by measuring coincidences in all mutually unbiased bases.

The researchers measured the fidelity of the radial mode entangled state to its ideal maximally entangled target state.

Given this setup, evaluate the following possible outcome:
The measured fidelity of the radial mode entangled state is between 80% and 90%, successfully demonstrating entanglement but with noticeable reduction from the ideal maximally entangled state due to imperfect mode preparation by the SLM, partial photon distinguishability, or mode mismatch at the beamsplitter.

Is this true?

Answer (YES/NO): YES